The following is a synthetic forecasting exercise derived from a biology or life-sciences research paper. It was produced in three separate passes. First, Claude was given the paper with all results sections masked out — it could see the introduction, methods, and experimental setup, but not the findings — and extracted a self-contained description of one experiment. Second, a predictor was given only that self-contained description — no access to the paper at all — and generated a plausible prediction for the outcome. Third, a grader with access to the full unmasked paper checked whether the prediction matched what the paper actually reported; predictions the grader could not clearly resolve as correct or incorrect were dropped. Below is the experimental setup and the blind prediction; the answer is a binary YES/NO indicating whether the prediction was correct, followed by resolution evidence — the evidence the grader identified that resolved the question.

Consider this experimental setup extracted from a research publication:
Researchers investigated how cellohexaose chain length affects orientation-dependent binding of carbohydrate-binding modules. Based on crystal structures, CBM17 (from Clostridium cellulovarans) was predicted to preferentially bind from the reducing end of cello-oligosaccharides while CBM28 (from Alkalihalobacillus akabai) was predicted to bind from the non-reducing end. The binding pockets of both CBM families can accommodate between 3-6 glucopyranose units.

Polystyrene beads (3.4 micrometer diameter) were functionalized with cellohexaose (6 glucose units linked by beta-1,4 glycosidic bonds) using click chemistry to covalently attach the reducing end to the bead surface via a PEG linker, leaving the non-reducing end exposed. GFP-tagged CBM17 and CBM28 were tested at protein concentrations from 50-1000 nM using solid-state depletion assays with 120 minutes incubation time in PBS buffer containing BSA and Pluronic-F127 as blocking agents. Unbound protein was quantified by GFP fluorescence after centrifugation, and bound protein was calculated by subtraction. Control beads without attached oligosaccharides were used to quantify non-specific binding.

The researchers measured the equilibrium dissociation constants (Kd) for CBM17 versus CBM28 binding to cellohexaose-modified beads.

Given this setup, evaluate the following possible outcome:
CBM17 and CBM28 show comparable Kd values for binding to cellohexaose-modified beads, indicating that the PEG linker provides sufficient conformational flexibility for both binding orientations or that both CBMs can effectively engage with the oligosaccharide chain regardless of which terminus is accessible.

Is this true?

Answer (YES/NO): YES